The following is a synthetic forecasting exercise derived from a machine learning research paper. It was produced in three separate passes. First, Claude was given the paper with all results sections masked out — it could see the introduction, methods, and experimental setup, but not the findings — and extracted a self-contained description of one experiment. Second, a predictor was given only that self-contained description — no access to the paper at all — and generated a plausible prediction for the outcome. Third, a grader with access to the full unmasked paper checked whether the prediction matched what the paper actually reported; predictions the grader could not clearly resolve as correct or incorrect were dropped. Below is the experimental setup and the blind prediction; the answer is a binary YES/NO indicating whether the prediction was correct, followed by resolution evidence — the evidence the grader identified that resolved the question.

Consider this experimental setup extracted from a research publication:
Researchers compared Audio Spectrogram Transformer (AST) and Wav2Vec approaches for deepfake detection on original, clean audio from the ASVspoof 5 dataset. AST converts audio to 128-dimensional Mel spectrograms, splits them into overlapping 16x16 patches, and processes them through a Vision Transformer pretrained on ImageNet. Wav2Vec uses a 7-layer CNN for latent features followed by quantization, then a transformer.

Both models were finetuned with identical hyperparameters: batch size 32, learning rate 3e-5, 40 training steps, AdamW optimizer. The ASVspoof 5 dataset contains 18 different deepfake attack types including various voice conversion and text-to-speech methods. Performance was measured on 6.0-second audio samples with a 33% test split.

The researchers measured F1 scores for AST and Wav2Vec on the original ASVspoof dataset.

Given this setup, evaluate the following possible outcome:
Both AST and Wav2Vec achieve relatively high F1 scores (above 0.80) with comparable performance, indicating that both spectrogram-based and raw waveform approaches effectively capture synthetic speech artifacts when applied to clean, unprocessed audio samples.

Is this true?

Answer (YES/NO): YES